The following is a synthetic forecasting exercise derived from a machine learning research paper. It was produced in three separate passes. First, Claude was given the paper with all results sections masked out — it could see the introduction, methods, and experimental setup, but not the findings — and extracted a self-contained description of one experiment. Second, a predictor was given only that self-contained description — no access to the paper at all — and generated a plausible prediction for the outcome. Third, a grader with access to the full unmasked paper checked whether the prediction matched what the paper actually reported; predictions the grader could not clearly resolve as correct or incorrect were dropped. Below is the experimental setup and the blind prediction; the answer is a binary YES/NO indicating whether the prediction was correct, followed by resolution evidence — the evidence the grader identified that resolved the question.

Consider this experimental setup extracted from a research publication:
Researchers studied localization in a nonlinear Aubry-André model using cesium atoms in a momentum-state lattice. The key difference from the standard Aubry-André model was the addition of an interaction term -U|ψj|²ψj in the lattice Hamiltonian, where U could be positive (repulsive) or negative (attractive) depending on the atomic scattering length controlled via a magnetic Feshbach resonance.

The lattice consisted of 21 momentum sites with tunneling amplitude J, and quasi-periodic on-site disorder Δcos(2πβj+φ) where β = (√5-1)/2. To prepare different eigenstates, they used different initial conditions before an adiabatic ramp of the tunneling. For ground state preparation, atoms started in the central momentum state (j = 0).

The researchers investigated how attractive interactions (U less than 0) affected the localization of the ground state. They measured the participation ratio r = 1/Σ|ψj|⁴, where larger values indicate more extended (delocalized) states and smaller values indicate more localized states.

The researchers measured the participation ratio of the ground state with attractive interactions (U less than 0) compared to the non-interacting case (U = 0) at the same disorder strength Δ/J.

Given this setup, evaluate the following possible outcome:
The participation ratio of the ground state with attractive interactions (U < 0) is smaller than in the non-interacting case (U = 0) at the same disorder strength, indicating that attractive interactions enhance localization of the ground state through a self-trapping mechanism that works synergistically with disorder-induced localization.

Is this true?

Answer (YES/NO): NO